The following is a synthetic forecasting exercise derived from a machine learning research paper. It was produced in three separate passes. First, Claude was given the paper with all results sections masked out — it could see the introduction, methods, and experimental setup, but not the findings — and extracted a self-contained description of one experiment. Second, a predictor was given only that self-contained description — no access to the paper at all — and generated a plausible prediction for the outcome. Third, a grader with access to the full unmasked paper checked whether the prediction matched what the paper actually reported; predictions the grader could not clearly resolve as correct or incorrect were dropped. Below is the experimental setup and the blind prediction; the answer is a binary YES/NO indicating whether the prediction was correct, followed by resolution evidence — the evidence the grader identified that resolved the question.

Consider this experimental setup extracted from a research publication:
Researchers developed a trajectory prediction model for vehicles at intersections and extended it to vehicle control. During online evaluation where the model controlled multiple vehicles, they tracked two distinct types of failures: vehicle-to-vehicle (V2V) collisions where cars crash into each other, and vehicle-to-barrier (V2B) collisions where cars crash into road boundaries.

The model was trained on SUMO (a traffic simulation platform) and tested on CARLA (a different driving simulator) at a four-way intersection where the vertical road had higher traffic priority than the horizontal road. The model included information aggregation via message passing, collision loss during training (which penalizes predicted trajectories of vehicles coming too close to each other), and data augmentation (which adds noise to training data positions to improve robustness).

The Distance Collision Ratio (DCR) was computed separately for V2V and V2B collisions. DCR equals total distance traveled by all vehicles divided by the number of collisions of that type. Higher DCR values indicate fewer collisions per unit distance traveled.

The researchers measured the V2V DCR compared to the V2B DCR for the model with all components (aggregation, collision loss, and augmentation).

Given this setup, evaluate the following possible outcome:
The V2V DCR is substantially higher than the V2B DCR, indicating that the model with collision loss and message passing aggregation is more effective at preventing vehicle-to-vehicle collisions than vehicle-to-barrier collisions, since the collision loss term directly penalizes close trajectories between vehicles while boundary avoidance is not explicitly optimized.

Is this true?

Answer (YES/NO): YES